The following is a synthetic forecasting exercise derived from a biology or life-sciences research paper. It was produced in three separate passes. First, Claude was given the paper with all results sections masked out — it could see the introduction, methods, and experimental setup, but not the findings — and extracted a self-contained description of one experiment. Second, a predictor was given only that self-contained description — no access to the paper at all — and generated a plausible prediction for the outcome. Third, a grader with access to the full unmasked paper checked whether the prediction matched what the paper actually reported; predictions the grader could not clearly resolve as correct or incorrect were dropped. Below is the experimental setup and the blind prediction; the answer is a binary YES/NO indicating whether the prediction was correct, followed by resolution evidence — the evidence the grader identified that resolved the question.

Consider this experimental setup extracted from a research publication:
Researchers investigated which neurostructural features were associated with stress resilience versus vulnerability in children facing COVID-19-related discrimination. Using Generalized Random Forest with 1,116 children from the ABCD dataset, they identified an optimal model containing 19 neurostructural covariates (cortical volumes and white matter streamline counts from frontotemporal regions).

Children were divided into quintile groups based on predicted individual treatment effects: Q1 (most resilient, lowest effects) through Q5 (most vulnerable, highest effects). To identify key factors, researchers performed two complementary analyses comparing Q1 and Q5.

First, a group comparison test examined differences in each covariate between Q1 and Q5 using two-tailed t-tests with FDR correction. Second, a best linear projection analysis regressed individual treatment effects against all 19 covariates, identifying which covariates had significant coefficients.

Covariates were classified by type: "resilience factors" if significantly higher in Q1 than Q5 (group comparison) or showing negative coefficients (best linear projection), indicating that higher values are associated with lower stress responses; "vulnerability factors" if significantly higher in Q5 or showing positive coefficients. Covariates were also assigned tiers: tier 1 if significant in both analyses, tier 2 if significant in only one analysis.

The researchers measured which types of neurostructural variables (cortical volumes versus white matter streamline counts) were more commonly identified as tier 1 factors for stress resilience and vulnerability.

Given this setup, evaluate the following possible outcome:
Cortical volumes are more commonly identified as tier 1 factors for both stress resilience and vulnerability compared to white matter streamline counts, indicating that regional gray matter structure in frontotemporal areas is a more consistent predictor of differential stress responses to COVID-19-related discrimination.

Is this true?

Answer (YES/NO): NO